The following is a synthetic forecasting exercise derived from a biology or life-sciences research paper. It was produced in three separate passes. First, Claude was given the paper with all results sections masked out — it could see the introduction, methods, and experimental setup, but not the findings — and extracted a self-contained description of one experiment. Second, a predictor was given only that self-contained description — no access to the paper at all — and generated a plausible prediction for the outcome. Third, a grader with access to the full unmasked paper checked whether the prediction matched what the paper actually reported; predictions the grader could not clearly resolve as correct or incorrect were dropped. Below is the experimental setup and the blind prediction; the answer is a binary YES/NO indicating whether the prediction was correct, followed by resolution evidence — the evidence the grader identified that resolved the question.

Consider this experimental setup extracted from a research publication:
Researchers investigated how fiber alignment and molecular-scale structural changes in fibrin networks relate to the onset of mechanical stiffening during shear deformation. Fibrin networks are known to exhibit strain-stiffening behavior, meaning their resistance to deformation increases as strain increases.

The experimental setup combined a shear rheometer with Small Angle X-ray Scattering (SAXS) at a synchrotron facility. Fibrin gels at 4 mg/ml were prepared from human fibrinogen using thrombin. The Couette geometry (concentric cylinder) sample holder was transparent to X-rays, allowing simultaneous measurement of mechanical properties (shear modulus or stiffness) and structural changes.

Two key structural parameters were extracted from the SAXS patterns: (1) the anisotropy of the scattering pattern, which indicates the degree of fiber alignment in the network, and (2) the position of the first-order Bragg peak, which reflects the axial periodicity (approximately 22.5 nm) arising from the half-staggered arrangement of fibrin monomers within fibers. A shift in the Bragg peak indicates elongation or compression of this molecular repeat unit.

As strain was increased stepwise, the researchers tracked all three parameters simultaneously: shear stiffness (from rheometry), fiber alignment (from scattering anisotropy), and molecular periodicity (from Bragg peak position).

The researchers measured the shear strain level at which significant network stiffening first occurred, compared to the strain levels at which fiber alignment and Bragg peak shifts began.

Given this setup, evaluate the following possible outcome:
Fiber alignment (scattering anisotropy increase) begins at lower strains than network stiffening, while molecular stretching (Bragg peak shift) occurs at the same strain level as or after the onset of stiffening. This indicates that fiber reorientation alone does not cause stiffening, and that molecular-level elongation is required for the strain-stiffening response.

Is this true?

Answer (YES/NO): NO